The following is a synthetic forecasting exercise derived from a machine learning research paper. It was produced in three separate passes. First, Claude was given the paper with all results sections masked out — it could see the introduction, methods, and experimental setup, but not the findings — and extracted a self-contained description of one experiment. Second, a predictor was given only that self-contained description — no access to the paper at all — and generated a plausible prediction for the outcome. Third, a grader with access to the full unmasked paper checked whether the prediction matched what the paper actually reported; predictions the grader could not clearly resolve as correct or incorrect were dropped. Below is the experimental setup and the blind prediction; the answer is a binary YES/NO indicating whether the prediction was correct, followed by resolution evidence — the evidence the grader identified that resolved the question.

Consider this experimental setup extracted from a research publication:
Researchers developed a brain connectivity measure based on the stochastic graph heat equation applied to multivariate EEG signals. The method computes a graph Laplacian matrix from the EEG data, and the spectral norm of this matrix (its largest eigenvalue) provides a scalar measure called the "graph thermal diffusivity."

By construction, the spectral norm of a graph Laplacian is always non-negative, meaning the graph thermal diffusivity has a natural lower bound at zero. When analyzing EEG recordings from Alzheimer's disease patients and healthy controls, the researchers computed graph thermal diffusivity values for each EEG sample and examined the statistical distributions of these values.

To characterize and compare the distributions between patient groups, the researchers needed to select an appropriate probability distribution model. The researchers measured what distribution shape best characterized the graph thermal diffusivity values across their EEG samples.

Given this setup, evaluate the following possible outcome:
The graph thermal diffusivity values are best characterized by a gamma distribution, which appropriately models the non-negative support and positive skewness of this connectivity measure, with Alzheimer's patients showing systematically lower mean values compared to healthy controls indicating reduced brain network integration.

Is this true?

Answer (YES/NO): NO